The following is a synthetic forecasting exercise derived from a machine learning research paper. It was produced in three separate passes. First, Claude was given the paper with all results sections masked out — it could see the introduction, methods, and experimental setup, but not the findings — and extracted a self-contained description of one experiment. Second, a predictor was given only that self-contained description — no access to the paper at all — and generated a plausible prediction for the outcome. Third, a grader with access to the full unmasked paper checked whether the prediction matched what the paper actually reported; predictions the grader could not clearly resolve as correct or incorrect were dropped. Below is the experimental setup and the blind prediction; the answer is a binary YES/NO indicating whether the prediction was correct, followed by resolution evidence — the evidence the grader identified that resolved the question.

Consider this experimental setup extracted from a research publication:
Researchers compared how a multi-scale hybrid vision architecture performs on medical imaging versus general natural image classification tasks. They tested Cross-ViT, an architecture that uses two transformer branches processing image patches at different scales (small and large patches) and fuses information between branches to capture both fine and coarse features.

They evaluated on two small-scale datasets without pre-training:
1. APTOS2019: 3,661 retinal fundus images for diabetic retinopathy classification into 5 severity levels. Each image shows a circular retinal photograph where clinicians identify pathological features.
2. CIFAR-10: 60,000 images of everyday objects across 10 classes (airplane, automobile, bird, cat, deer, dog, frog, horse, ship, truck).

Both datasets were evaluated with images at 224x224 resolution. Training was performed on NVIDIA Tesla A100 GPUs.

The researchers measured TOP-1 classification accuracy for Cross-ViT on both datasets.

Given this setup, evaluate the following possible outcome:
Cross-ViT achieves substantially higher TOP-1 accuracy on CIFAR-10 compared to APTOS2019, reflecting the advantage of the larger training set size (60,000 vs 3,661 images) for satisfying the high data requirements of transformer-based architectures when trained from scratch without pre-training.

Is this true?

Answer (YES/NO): YES